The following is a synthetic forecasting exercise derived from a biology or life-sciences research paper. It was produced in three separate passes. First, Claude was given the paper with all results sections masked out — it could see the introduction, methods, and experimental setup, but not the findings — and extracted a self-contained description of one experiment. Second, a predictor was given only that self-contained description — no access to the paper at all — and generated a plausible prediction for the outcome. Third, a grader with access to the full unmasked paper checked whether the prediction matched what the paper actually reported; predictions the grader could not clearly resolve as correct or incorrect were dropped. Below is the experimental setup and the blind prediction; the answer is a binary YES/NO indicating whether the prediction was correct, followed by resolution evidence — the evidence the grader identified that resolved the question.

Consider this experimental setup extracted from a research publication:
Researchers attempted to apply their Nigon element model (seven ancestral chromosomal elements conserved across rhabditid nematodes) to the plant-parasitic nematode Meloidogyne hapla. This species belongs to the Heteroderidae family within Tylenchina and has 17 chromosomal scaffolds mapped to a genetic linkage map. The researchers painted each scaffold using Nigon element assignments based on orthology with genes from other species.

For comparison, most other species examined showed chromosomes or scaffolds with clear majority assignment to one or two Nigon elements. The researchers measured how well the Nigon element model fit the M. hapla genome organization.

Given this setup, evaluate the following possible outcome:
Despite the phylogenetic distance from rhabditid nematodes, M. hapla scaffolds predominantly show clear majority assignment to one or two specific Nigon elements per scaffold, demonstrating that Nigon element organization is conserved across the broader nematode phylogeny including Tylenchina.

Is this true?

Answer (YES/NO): NO